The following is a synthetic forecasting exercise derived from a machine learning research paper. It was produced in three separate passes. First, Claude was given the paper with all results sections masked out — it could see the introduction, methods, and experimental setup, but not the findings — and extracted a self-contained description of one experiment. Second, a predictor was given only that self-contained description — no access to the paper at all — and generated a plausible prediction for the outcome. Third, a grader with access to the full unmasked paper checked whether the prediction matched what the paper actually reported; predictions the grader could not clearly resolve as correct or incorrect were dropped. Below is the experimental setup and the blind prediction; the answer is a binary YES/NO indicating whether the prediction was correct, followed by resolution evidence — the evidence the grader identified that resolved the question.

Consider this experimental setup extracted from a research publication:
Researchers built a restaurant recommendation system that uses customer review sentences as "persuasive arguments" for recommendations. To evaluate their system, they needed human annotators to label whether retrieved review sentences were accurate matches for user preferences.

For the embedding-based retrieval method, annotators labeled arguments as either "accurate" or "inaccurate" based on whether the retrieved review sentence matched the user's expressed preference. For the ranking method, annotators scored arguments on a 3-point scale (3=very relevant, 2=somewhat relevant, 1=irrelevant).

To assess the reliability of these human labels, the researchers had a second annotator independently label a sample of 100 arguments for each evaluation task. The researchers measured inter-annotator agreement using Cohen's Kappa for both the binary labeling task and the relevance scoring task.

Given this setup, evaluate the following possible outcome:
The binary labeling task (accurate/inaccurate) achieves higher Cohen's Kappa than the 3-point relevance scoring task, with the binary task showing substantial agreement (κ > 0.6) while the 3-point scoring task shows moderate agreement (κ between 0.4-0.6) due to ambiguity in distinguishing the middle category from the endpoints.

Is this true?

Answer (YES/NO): NO